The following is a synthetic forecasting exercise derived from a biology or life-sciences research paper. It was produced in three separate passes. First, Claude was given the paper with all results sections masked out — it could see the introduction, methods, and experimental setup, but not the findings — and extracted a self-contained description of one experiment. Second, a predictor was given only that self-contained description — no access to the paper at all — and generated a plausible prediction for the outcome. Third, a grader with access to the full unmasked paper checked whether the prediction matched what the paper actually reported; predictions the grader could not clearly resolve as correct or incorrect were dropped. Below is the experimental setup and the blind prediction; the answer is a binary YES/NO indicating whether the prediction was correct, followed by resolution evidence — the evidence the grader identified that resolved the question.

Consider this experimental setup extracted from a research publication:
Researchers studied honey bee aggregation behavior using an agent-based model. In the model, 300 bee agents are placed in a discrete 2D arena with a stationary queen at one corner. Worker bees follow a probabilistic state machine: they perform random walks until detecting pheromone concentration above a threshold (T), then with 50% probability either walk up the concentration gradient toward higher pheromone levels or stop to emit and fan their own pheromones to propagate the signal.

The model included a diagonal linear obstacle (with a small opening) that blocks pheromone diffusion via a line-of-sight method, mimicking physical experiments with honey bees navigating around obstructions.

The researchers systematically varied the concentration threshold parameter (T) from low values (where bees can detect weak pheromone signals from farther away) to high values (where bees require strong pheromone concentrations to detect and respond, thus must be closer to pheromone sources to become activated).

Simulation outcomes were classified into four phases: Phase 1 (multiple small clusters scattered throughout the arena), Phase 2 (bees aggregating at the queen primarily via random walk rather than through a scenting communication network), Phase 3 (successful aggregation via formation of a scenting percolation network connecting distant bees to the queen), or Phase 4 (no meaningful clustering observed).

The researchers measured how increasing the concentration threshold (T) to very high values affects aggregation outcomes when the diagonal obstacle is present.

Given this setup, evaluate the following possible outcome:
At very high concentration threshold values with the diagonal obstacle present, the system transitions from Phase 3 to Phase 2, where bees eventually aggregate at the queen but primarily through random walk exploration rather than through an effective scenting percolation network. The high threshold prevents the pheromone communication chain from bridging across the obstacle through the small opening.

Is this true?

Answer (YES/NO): YES